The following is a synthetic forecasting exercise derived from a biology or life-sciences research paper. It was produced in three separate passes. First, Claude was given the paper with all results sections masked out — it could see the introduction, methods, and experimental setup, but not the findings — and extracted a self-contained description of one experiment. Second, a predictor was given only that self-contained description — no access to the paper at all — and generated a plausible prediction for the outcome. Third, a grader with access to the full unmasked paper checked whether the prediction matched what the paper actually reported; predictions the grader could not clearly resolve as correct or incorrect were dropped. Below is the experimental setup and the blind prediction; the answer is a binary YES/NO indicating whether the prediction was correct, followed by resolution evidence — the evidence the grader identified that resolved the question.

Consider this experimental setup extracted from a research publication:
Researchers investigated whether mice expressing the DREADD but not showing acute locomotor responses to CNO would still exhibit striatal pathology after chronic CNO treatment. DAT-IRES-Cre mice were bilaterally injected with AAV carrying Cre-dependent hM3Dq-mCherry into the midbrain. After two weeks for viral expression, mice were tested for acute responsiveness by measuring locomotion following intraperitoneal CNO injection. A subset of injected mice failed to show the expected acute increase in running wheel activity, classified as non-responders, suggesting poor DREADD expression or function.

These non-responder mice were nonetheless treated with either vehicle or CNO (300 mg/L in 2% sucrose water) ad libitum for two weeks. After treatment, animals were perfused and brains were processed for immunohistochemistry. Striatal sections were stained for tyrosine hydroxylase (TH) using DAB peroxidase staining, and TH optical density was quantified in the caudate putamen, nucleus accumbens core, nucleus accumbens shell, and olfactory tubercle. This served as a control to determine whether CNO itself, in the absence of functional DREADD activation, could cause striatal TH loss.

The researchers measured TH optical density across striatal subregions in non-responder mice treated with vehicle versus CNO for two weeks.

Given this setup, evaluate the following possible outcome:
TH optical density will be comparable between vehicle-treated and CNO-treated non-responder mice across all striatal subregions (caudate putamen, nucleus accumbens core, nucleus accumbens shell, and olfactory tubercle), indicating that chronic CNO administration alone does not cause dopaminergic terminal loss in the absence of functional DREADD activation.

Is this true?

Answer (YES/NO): NO